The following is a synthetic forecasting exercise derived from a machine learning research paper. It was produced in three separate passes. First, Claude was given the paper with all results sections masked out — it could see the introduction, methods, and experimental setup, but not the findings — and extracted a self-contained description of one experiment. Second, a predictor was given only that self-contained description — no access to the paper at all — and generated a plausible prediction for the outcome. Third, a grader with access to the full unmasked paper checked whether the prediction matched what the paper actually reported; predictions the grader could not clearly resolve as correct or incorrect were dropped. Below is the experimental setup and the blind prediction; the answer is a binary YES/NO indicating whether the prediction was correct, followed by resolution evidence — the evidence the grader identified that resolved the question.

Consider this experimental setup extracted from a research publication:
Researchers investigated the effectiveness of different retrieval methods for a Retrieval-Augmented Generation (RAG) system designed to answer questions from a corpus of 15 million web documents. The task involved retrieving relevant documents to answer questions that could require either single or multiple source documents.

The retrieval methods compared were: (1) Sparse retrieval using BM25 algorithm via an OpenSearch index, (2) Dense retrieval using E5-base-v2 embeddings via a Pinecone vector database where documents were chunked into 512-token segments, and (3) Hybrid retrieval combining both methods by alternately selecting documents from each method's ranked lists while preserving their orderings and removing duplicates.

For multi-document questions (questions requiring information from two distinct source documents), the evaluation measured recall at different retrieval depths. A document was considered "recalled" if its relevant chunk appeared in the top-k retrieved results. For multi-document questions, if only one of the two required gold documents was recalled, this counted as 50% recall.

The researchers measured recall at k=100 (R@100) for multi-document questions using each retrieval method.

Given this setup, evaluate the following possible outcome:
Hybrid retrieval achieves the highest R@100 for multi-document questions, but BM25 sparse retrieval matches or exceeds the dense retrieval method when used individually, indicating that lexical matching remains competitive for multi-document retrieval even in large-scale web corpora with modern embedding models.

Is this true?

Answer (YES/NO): NO